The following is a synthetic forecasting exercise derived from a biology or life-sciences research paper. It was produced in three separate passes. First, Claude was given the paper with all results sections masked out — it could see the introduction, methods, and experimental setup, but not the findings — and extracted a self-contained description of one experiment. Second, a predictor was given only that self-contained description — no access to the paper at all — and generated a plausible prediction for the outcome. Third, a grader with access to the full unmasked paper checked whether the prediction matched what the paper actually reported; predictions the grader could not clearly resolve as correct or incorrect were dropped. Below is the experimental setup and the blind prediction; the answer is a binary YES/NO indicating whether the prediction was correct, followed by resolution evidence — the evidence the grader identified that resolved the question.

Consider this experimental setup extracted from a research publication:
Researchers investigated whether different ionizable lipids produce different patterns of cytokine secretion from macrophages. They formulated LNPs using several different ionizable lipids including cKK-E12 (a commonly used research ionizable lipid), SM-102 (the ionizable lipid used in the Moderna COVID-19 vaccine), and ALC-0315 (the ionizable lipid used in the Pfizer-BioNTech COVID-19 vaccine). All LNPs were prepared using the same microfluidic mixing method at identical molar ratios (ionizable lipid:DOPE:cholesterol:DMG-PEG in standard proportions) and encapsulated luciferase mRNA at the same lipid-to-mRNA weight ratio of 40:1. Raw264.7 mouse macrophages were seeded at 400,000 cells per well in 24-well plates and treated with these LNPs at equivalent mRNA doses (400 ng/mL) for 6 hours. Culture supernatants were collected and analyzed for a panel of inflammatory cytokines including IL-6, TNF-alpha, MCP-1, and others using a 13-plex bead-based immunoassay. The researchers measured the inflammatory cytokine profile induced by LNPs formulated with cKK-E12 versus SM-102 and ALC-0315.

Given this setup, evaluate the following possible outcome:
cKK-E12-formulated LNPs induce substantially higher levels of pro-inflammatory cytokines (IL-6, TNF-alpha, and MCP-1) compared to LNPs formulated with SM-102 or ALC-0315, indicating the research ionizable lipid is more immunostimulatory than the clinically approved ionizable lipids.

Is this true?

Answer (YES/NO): YES